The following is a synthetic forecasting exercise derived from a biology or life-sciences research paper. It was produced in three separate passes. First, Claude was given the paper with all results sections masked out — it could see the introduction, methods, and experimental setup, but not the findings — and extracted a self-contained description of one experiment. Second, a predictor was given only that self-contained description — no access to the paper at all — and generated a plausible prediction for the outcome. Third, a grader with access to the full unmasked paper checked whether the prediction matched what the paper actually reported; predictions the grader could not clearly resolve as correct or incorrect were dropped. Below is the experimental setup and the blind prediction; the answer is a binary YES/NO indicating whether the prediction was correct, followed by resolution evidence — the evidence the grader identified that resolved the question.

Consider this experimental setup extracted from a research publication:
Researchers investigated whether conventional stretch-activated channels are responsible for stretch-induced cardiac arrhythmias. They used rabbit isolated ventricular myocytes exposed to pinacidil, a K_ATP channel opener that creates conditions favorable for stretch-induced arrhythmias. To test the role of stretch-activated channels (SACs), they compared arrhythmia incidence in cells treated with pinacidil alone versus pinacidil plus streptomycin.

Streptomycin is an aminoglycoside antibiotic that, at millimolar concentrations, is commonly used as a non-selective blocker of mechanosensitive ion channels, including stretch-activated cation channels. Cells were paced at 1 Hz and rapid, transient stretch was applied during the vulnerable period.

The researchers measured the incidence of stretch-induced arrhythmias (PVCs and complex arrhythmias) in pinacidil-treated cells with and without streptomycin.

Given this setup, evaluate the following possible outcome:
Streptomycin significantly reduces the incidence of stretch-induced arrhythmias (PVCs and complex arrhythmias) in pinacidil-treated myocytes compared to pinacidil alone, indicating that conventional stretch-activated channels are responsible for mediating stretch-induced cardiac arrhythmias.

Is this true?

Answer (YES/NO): NO